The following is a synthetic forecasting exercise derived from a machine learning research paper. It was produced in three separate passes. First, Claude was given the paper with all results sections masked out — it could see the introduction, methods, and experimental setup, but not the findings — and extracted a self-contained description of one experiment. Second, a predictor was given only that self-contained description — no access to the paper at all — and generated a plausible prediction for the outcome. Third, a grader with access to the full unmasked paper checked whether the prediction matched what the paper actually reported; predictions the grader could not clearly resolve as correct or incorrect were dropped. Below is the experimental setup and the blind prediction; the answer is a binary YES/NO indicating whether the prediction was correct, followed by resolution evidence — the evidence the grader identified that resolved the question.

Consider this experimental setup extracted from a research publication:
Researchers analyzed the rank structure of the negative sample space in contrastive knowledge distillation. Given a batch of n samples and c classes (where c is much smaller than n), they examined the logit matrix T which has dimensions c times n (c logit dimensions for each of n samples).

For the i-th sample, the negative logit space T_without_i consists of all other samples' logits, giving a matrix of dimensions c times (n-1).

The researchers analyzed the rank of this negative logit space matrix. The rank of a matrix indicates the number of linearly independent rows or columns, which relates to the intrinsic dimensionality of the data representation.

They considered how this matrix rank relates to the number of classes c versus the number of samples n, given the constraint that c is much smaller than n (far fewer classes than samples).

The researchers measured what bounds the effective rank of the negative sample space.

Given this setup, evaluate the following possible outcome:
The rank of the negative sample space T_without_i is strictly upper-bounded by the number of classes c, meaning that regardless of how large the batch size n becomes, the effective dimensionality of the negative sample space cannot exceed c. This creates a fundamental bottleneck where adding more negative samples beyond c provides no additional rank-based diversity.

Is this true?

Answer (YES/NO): YES